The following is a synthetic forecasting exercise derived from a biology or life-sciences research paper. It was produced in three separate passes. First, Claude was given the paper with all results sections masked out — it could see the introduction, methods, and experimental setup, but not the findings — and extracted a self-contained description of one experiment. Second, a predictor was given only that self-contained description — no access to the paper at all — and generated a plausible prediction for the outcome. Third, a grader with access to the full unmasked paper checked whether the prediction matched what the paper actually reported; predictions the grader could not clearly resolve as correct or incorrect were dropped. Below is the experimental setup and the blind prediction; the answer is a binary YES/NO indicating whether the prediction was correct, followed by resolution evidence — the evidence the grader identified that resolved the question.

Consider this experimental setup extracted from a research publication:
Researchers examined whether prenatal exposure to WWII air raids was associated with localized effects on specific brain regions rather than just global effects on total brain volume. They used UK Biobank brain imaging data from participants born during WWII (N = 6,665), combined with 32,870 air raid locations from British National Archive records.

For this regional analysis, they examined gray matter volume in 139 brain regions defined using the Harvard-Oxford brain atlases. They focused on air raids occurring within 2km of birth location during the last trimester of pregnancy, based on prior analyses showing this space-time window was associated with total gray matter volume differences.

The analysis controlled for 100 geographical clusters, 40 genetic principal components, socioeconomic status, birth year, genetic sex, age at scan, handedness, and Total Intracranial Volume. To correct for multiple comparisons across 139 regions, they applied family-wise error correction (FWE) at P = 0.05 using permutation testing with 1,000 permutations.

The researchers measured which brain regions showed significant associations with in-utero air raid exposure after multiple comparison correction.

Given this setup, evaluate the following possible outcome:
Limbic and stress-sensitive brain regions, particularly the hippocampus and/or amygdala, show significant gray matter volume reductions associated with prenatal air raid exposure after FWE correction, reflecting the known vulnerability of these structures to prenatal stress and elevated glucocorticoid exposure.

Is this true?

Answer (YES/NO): NO